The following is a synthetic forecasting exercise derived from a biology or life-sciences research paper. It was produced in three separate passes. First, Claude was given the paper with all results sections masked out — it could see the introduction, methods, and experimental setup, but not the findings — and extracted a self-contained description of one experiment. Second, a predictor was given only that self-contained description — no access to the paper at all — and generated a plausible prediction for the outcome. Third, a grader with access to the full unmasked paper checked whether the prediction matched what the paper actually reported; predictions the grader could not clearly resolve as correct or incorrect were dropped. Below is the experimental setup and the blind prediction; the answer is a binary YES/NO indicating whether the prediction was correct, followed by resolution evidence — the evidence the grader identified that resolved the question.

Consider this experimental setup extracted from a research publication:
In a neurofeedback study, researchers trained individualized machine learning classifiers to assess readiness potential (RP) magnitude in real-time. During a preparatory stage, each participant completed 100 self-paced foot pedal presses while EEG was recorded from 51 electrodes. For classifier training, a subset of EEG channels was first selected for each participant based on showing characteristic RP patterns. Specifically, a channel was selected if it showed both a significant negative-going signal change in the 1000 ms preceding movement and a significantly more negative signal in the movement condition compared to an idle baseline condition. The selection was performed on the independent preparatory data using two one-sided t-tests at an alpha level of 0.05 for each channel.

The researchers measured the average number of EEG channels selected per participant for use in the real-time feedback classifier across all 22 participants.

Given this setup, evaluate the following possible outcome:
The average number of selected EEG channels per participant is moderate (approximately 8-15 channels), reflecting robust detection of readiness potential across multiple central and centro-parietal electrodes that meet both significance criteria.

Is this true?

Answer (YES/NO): YES